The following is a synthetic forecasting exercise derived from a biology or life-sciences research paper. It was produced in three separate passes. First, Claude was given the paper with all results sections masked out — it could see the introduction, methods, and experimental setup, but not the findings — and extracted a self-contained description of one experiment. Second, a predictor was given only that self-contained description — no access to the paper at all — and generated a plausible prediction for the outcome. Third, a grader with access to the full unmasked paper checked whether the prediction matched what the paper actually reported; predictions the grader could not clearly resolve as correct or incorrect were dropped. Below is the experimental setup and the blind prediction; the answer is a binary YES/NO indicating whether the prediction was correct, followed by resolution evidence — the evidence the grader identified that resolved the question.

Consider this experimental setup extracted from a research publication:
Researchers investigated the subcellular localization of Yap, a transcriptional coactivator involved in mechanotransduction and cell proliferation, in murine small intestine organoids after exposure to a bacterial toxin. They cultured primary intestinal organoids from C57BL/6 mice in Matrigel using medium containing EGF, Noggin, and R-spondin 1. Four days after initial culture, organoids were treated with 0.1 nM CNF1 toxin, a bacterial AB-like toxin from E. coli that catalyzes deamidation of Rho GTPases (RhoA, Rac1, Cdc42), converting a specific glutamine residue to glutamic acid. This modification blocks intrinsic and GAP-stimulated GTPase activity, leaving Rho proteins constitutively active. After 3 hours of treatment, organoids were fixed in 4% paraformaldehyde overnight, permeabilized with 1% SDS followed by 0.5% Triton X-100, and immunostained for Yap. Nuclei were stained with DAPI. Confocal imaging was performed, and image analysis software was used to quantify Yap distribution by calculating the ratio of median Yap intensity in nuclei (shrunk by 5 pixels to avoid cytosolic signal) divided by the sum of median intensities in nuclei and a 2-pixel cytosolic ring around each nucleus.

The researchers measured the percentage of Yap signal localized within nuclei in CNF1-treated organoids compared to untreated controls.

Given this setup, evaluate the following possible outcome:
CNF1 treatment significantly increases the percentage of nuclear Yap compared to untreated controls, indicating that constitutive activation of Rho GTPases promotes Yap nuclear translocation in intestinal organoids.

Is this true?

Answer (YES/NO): YES